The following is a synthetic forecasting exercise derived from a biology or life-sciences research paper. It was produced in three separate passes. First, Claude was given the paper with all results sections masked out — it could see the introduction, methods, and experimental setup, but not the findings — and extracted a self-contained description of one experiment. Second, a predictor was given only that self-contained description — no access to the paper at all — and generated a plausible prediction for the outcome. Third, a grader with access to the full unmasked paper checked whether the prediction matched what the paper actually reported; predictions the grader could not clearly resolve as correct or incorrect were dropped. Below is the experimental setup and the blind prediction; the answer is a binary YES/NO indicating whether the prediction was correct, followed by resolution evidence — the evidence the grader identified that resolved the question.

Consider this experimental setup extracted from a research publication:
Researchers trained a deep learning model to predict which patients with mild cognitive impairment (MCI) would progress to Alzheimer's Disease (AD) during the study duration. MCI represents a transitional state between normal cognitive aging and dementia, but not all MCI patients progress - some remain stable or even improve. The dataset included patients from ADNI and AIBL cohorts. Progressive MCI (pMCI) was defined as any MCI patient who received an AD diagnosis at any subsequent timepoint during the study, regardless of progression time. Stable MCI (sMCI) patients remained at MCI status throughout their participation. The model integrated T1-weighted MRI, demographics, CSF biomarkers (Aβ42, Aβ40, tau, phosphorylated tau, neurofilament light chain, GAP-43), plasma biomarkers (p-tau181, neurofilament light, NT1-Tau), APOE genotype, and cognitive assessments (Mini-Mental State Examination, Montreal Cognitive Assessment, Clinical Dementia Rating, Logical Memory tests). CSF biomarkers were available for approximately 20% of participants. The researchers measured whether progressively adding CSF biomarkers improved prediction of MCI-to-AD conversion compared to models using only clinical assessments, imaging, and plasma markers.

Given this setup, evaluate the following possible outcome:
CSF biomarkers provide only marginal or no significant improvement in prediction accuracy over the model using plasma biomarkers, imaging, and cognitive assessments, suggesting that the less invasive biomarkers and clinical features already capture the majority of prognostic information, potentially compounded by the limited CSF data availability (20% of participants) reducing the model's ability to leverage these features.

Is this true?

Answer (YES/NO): YES